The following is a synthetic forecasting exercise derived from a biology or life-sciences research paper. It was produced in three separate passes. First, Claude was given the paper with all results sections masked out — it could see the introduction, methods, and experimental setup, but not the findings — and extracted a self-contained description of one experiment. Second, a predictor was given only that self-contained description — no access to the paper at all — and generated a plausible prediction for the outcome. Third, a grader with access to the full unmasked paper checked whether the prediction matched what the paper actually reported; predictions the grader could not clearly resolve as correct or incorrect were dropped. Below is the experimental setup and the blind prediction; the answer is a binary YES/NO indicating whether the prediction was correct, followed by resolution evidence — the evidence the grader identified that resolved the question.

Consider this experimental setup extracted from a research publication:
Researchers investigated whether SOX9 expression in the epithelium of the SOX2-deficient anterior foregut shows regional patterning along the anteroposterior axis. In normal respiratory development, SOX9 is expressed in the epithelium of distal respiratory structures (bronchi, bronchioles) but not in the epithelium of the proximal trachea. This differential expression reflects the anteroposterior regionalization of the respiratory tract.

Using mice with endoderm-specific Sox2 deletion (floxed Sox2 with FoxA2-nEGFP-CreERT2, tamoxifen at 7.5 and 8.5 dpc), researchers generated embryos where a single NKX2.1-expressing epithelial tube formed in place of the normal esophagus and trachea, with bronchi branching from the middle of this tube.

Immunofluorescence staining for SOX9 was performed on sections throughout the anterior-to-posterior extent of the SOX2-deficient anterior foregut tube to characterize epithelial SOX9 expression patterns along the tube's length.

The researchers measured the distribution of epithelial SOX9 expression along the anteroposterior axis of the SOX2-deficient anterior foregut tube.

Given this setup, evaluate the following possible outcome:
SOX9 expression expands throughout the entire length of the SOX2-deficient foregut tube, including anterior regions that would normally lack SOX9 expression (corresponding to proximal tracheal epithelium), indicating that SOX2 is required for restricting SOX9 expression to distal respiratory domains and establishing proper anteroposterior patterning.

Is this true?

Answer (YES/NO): NO